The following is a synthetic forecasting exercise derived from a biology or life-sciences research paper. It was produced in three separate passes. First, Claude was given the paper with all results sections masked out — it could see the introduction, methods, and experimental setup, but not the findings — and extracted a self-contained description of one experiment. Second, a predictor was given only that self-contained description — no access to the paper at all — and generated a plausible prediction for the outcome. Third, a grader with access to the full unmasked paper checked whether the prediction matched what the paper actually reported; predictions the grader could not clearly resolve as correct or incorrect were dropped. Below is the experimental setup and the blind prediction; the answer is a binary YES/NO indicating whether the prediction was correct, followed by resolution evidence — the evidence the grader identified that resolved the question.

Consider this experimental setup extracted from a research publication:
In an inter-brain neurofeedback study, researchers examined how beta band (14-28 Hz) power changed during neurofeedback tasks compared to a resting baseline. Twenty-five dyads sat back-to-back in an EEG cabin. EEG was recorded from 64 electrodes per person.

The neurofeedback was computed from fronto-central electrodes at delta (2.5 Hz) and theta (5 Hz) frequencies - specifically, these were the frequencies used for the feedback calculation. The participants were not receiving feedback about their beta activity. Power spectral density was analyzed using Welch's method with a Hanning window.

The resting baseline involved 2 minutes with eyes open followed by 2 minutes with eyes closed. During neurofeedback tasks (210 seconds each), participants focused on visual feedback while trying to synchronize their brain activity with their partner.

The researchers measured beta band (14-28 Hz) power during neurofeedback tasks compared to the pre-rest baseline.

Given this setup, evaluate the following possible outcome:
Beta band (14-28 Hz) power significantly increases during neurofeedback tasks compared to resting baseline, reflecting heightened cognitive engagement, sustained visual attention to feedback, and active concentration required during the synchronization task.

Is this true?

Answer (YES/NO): NO